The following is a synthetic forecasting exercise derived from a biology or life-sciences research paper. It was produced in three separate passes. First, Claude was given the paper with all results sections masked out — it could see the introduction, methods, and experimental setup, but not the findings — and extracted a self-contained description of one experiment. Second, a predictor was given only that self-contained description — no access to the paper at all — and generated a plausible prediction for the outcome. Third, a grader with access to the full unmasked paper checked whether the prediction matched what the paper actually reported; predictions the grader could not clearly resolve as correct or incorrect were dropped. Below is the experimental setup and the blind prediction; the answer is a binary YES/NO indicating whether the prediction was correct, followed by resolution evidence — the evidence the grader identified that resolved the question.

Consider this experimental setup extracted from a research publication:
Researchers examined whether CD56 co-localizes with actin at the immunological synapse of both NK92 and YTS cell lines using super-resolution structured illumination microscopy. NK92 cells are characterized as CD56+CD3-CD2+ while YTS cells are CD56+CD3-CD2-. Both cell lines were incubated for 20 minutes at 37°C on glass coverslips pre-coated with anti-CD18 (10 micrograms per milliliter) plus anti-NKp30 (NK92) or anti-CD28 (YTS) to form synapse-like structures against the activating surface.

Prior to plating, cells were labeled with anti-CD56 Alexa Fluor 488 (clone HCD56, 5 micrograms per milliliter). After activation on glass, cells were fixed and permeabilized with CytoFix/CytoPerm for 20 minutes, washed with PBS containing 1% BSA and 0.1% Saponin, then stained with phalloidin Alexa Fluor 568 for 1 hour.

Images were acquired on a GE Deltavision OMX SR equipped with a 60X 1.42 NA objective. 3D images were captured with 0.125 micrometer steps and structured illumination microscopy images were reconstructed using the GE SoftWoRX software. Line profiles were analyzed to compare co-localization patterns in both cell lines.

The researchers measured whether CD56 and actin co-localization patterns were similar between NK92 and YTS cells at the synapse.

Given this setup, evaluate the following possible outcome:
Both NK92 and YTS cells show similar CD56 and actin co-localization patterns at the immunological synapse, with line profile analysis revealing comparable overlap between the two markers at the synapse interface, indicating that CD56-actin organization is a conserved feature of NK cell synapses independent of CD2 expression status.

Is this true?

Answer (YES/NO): NO